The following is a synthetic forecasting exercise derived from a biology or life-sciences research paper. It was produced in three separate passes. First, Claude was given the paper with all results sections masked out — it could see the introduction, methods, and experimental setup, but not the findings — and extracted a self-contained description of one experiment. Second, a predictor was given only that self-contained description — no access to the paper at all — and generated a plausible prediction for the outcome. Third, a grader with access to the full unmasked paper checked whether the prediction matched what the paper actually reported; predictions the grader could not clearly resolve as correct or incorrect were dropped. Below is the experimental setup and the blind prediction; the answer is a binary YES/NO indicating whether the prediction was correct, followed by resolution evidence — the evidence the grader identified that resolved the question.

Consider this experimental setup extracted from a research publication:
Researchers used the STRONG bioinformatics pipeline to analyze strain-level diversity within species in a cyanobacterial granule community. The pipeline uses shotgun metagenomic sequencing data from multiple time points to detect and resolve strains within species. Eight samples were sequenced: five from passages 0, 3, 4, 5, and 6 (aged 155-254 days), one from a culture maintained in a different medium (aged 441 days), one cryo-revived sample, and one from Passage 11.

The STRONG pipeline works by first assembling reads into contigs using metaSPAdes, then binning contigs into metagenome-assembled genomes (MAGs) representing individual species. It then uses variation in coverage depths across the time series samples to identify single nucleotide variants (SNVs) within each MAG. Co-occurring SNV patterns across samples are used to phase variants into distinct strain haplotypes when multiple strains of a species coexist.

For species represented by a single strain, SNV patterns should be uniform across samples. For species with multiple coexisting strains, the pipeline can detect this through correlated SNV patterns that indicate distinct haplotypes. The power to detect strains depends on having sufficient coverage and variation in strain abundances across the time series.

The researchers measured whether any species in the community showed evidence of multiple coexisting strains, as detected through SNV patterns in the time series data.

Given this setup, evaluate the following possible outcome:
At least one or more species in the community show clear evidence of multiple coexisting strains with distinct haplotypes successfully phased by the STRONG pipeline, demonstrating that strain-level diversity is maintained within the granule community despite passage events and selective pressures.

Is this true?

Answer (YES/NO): YES